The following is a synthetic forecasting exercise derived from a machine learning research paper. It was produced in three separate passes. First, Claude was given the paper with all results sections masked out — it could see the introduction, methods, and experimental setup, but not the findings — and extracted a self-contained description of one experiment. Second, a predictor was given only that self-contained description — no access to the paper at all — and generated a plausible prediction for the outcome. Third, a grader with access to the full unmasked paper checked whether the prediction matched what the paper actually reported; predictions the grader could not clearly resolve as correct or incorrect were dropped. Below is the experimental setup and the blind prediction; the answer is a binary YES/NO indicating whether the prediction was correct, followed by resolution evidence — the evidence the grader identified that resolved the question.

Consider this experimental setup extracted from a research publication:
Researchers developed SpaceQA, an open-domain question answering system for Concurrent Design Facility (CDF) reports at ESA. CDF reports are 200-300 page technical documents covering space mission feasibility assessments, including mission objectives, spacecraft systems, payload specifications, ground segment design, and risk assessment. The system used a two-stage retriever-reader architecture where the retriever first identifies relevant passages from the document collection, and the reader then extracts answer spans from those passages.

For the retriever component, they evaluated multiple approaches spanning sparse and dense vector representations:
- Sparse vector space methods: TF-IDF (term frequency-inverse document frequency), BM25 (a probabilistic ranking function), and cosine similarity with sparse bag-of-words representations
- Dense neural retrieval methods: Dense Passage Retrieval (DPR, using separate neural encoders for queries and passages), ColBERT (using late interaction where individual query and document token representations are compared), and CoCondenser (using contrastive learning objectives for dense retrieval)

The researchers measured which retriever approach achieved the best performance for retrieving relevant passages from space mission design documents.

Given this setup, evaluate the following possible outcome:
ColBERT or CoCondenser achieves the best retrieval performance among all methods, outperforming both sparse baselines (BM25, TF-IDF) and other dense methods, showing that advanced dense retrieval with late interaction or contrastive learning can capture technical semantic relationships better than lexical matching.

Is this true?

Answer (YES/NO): YES